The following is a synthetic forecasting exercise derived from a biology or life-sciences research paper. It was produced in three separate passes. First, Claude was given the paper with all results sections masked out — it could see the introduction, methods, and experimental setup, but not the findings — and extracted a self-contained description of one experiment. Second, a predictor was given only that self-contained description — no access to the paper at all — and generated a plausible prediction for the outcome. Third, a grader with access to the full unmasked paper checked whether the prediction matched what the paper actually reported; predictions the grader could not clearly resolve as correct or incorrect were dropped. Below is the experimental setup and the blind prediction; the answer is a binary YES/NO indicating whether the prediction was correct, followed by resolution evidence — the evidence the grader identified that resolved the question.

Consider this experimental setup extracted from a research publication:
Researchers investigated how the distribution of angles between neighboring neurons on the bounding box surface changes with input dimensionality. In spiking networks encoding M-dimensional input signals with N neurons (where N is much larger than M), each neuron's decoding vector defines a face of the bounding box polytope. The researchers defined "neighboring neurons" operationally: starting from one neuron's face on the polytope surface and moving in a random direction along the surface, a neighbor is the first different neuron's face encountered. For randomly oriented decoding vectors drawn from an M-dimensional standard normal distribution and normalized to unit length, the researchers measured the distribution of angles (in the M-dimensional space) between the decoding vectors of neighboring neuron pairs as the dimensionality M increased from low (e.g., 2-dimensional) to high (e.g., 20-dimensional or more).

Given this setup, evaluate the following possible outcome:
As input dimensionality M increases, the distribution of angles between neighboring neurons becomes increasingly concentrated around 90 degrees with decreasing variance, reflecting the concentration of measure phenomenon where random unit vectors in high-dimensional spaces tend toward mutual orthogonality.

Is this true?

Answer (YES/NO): YES